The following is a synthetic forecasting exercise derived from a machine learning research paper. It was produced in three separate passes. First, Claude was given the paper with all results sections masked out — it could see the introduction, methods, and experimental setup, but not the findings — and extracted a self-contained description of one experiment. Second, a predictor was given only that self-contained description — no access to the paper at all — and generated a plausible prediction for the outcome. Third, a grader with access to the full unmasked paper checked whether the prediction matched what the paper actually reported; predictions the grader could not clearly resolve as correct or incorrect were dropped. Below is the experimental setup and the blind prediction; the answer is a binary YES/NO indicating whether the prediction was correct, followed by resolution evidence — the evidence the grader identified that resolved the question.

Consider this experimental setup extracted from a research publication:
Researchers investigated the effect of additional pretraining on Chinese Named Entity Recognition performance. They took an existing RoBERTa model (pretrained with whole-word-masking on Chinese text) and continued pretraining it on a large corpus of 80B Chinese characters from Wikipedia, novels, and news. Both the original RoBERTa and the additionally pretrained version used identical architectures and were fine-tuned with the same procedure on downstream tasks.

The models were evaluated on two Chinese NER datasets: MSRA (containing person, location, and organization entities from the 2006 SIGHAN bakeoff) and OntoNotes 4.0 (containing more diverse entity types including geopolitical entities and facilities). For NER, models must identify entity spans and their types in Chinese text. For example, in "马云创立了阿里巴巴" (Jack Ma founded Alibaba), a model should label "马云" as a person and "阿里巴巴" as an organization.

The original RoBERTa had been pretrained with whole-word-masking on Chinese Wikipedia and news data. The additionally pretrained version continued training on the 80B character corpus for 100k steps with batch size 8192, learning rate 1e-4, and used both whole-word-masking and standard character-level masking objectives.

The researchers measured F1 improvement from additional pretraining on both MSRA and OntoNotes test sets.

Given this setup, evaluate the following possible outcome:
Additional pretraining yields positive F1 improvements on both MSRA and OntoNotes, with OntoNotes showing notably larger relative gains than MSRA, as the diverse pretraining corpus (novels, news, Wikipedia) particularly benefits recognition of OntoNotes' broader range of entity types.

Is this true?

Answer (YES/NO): YES